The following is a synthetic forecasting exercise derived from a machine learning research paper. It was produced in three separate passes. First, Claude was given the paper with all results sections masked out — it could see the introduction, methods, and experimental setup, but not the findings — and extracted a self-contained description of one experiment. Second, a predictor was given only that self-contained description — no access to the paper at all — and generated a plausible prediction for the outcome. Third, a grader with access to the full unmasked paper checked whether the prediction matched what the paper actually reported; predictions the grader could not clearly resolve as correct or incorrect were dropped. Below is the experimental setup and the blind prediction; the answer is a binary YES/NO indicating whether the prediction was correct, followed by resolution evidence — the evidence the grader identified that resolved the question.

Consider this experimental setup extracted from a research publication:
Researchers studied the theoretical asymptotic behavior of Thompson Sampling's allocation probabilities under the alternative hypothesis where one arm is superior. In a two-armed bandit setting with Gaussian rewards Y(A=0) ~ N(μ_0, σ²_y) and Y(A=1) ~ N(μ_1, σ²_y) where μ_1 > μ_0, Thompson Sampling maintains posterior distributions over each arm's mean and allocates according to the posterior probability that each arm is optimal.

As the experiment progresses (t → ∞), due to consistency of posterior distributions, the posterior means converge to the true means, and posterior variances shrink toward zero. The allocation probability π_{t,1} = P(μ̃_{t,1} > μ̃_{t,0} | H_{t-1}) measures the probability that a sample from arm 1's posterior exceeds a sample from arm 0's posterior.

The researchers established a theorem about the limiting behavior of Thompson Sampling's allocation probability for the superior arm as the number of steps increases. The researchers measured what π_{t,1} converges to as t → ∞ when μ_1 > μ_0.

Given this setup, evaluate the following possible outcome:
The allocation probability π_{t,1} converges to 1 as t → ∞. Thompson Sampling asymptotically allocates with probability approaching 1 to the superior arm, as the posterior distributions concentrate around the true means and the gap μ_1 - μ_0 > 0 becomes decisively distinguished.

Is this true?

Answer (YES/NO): YES